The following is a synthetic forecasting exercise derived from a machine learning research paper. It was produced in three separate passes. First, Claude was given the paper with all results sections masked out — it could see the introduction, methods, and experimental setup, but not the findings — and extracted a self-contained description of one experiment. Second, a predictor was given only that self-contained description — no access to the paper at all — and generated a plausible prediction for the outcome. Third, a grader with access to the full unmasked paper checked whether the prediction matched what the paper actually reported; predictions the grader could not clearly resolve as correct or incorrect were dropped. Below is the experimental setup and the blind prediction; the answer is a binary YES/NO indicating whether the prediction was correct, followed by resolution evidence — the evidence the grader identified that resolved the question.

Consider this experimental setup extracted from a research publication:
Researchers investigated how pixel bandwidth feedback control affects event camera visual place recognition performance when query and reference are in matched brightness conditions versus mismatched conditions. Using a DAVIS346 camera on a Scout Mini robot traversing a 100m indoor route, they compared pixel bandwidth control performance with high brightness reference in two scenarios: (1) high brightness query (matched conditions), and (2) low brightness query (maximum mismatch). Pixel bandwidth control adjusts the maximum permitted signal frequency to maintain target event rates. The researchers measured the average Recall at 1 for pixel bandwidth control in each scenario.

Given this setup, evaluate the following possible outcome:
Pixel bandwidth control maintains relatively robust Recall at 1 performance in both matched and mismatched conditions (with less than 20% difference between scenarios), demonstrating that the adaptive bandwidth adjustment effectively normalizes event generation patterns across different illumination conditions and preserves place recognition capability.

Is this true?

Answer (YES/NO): NO